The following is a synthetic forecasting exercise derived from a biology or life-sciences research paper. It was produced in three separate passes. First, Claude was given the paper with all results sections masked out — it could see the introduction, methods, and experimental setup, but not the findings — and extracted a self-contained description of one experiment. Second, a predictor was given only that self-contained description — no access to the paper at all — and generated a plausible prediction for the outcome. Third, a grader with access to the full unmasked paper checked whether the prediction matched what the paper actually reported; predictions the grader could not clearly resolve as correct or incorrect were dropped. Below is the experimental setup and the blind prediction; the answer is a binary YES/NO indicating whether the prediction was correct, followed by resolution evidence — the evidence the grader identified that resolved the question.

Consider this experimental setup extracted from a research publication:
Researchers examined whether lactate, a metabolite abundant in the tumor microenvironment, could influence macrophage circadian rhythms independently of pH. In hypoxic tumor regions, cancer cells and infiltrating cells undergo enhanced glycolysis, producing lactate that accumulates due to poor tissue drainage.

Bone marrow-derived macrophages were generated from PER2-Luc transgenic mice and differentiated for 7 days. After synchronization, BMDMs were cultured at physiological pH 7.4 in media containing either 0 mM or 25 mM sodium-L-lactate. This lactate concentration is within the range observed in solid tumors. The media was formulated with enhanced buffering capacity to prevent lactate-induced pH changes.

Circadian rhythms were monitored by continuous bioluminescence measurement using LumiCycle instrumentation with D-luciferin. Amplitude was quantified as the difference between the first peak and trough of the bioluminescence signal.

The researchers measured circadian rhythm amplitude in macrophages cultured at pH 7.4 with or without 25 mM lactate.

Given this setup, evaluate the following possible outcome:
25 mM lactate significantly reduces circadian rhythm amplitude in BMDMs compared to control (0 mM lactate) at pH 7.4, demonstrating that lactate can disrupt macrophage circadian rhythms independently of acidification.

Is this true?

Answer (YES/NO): NO